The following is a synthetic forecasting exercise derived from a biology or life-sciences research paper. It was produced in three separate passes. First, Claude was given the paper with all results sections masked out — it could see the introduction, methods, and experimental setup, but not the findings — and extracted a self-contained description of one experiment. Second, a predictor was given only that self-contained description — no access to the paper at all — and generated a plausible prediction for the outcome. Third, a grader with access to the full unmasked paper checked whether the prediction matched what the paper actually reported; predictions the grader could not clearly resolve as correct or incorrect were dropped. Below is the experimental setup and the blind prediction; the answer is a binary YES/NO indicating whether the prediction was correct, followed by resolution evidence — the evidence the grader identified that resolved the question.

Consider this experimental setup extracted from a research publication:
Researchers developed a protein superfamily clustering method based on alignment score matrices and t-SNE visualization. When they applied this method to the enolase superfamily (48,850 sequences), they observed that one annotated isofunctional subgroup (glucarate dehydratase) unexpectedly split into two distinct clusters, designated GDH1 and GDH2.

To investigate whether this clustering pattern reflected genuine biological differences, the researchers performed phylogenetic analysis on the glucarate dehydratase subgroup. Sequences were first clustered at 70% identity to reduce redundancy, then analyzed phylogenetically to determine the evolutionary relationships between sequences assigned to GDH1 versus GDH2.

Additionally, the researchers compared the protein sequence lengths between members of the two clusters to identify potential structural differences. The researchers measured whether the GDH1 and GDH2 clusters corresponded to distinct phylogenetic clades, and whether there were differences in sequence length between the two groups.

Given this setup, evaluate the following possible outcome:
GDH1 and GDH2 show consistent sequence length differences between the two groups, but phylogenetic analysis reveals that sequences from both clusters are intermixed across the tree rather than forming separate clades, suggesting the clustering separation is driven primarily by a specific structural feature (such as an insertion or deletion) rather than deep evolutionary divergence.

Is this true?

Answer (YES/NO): NO